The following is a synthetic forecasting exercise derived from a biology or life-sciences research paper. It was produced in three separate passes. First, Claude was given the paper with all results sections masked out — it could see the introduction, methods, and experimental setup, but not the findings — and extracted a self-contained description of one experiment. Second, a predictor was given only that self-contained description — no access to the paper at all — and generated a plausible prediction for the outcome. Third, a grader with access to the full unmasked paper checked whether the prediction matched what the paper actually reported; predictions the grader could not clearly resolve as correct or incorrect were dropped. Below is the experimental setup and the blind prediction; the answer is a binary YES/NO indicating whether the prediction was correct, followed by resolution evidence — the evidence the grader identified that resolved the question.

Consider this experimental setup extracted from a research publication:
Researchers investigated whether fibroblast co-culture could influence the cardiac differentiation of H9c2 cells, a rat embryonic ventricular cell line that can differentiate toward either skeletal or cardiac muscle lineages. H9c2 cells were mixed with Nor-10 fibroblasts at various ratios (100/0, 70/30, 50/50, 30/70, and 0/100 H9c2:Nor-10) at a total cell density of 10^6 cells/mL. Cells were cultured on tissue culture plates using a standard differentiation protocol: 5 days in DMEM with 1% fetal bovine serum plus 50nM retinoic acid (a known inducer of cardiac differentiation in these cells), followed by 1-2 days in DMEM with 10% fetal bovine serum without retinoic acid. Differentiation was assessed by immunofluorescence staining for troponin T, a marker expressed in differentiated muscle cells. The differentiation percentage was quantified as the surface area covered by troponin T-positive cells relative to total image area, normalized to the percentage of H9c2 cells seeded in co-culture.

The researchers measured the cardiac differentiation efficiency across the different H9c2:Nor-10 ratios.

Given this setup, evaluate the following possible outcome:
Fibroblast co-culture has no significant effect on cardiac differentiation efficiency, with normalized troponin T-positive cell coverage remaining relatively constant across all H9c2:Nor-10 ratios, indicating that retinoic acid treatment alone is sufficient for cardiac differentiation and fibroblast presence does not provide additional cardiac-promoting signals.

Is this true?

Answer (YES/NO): NO